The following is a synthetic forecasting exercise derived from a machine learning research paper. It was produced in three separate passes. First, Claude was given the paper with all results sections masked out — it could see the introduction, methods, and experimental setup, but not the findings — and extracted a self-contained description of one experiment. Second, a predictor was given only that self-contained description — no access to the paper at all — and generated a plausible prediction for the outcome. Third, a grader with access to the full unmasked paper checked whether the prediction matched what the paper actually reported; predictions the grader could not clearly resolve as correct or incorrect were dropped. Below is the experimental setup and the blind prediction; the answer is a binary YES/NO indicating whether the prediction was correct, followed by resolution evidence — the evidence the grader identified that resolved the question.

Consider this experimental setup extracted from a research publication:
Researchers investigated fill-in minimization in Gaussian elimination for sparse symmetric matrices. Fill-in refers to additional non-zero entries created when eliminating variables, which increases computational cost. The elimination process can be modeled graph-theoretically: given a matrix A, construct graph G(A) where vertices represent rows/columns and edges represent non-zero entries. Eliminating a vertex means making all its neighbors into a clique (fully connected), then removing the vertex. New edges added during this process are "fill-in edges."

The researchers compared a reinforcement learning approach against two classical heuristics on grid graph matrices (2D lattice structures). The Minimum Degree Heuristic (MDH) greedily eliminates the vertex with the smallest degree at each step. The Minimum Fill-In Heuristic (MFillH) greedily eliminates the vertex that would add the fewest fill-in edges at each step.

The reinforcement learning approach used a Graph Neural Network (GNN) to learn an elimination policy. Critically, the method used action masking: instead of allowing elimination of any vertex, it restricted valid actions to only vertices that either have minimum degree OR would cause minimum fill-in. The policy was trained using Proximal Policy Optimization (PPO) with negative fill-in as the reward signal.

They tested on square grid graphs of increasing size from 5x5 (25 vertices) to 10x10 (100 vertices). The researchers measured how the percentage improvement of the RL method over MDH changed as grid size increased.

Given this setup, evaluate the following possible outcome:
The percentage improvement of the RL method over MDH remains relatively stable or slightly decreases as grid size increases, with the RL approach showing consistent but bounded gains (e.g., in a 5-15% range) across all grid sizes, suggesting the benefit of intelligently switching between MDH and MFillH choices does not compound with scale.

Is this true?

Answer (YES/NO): NO